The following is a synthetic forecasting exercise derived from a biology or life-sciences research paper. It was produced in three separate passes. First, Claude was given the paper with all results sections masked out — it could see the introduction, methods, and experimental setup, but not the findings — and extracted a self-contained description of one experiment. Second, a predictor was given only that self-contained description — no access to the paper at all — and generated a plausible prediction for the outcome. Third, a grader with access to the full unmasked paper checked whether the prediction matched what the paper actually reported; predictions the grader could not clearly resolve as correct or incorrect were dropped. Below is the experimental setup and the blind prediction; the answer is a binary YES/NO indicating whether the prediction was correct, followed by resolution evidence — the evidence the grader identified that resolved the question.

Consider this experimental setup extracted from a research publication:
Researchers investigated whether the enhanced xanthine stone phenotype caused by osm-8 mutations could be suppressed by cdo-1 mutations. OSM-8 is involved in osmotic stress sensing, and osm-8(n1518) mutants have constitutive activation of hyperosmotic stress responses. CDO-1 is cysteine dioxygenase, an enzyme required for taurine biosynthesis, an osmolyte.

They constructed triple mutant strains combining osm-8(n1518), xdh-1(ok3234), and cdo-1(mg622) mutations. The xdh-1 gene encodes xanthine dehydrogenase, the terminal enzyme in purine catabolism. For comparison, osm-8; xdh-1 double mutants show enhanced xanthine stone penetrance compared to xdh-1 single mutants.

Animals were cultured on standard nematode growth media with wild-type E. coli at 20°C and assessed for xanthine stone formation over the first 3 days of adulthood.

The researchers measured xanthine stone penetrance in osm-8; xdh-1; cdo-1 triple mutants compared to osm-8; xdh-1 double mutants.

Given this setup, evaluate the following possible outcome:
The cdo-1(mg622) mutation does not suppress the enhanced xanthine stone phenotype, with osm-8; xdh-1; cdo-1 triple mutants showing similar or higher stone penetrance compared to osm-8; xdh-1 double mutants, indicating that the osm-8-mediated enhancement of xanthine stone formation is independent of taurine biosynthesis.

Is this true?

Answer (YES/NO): NO